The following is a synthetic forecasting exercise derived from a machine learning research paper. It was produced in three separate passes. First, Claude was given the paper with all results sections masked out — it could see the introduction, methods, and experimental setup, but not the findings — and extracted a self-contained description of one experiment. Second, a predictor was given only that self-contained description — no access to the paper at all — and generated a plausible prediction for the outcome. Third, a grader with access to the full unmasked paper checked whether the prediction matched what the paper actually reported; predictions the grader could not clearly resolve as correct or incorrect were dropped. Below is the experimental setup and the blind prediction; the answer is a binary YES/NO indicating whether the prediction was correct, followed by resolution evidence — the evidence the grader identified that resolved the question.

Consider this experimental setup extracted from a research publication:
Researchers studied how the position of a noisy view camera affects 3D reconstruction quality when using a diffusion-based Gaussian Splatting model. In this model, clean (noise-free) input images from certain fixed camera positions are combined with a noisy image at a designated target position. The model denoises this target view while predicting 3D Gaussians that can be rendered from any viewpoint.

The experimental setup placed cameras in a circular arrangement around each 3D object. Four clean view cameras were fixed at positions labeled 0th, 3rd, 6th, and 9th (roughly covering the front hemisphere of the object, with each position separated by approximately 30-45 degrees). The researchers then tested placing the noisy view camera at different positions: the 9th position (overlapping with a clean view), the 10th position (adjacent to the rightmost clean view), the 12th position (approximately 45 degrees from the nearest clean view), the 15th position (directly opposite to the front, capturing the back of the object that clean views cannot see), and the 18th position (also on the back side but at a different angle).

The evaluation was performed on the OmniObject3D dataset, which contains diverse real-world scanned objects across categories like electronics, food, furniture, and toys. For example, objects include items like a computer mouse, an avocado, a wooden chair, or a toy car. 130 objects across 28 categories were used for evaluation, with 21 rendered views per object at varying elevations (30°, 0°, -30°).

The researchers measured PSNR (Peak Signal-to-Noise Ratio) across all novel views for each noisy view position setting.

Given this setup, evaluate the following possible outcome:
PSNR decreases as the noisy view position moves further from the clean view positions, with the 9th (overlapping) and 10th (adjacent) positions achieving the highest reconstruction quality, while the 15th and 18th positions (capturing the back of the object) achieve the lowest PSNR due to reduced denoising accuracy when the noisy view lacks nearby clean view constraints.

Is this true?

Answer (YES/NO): NO